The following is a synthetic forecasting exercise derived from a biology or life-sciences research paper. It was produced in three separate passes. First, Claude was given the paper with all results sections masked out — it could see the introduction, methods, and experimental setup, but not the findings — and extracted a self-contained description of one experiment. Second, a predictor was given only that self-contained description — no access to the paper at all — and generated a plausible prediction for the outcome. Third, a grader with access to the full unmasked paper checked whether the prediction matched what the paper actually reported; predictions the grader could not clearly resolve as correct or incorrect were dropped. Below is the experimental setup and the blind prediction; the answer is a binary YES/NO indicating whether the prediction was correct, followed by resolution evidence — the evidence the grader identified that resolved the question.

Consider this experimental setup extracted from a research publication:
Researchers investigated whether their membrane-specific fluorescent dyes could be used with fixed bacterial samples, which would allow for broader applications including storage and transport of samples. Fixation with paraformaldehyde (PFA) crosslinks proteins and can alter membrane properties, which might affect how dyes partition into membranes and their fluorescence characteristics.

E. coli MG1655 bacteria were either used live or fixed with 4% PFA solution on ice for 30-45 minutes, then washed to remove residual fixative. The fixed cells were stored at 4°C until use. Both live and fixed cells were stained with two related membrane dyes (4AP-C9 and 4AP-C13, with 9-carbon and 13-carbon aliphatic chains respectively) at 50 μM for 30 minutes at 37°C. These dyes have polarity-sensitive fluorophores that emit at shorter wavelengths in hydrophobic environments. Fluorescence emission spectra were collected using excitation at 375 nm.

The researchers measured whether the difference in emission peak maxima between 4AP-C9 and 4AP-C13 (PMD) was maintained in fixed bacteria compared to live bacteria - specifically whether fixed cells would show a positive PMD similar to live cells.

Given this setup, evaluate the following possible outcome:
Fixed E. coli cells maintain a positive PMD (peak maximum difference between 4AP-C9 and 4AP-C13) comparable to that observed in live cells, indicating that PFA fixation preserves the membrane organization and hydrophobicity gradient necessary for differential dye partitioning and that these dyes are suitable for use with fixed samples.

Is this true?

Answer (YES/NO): YES